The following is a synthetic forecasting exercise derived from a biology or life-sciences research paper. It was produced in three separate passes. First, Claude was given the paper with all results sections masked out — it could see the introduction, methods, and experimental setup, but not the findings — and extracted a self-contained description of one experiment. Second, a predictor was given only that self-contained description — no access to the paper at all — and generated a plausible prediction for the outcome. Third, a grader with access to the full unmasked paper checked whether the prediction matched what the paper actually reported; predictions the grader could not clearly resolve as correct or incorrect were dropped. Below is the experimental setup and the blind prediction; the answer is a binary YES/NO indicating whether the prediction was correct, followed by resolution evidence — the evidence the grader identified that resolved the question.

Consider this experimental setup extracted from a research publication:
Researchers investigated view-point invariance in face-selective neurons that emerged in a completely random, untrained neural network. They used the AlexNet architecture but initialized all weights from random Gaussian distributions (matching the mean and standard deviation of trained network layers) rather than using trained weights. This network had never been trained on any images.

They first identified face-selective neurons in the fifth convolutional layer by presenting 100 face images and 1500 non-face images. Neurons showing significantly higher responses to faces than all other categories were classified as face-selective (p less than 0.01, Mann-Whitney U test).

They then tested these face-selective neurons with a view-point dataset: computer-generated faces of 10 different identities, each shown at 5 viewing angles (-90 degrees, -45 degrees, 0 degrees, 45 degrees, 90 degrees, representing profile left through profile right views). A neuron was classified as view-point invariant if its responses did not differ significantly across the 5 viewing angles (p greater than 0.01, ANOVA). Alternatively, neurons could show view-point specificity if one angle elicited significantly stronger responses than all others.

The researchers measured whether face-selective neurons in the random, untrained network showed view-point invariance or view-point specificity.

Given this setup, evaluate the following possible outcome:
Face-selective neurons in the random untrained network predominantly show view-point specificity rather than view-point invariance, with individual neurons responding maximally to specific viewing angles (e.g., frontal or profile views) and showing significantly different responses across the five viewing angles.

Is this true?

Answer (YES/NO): NO